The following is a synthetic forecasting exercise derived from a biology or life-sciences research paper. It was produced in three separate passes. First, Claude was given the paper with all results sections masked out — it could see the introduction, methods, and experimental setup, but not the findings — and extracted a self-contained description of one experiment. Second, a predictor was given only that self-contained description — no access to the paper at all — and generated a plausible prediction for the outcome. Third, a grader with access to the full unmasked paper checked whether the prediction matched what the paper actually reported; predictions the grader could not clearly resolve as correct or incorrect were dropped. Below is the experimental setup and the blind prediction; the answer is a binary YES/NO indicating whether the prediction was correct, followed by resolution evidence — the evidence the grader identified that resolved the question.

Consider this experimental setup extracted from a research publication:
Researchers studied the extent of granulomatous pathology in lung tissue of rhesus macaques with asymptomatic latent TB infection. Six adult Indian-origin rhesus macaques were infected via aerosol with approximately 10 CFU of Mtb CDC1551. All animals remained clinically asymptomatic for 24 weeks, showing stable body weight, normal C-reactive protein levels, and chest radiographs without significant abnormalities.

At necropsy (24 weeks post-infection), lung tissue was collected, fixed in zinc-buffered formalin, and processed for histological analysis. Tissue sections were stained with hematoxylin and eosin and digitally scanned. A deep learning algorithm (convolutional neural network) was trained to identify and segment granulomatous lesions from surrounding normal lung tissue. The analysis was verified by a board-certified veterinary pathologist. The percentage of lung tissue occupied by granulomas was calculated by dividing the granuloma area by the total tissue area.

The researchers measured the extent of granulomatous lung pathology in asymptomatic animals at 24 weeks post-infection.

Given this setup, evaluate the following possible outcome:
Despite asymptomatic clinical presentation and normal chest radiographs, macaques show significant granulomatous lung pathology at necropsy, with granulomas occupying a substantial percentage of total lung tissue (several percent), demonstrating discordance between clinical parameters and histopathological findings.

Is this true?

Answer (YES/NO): NO